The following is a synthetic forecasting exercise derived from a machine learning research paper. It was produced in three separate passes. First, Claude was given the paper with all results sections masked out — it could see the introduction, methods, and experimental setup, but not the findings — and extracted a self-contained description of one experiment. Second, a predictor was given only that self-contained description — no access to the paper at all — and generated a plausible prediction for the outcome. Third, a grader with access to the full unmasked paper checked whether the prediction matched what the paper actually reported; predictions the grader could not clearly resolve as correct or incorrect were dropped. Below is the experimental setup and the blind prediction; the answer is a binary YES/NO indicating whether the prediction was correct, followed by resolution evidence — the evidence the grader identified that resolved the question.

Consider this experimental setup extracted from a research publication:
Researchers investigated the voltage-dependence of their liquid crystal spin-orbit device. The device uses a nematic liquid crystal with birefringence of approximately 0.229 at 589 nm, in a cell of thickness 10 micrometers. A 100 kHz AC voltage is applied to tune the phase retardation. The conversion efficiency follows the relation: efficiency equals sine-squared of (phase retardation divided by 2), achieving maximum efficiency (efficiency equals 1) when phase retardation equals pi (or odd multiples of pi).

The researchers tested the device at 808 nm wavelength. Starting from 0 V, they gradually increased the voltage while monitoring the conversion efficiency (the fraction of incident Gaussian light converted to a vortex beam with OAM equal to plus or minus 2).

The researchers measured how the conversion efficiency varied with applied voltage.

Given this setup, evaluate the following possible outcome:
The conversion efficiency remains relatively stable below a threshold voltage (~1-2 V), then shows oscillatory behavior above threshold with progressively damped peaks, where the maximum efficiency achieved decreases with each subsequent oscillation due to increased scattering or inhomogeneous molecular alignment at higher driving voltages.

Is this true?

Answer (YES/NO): NO